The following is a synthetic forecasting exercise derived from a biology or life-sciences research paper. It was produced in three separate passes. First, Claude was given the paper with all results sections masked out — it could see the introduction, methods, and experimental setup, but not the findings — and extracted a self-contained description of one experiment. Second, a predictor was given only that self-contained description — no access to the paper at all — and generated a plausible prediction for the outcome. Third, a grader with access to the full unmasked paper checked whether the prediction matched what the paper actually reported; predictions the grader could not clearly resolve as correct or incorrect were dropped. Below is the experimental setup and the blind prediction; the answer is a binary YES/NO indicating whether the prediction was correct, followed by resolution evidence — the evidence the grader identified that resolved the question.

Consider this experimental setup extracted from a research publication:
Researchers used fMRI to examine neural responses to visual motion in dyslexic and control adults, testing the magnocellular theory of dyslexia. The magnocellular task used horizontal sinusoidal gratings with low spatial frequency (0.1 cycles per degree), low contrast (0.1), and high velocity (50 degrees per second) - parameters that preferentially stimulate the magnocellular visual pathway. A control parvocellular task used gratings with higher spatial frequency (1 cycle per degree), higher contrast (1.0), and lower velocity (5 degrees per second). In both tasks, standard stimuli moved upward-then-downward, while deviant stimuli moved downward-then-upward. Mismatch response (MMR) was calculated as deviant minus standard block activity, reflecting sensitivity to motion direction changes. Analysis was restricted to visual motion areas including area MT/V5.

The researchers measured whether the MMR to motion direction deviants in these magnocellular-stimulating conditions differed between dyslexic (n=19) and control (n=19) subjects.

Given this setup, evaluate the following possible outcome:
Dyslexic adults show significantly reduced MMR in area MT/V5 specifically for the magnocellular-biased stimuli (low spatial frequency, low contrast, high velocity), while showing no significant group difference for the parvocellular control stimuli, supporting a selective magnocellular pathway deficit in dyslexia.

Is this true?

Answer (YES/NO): NO